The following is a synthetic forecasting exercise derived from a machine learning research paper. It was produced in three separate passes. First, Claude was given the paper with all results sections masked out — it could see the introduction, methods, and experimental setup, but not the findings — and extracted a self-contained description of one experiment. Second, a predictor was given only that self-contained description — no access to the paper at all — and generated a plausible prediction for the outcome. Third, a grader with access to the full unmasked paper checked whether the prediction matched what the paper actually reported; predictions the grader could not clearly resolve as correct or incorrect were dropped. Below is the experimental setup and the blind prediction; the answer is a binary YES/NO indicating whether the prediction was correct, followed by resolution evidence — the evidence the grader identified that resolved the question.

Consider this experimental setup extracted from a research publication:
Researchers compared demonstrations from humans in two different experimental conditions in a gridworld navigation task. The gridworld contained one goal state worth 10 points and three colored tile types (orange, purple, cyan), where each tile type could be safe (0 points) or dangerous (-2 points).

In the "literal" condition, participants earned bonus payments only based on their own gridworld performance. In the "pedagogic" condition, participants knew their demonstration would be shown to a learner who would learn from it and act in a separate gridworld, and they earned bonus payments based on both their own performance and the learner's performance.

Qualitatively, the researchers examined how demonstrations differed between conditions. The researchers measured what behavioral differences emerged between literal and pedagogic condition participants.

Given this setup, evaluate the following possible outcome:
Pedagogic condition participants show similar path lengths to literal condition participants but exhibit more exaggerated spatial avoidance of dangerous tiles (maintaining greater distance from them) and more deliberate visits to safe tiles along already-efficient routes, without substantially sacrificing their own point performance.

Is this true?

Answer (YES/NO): NO